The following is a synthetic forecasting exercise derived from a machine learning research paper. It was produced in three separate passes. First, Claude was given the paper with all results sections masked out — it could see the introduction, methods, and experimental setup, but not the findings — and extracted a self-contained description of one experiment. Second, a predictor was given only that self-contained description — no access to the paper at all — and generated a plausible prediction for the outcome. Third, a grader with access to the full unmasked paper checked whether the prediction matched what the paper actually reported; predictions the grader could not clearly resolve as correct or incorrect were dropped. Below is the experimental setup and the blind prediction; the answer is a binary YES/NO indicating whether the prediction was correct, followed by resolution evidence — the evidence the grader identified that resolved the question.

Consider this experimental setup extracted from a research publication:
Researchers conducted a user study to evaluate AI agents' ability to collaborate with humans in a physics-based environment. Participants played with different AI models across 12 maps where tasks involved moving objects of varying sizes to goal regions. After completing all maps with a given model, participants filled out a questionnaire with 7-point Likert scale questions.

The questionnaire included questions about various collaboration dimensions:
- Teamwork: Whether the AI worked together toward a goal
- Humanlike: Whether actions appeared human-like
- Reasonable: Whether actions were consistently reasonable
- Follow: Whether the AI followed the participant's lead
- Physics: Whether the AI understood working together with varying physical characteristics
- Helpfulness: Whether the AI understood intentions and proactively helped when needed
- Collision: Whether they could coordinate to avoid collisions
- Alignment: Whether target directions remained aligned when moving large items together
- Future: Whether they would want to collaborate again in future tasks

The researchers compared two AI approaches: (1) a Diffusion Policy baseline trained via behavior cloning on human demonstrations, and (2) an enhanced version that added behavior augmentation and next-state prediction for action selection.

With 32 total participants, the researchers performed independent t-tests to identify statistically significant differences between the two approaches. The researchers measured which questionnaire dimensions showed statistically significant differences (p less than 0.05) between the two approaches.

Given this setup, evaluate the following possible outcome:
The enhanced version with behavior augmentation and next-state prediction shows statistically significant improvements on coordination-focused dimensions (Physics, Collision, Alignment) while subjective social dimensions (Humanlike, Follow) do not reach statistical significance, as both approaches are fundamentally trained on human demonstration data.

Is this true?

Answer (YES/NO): NO